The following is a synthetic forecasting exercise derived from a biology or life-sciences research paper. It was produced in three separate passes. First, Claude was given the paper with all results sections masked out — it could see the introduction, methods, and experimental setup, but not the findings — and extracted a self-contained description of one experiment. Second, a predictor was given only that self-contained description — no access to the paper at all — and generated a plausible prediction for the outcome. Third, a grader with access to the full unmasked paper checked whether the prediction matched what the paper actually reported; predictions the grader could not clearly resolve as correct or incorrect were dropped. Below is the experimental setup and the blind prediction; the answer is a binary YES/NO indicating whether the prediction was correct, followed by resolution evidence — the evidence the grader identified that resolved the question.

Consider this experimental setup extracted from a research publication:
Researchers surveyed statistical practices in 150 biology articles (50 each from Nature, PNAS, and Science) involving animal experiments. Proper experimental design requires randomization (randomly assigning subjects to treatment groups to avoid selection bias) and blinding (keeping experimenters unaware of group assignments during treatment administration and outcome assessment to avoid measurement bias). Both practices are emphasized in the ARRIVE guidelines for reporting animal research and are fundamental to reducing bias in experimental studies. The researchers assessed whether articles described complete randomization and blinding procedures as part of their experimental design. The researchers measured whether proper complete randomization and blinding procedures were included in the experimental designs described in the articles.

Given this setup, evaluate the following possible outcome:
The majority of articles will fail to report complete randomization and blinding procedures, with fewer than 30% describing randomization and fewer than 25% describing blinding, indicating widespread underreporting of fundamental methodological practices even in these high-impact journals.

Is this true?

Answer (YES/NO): NO